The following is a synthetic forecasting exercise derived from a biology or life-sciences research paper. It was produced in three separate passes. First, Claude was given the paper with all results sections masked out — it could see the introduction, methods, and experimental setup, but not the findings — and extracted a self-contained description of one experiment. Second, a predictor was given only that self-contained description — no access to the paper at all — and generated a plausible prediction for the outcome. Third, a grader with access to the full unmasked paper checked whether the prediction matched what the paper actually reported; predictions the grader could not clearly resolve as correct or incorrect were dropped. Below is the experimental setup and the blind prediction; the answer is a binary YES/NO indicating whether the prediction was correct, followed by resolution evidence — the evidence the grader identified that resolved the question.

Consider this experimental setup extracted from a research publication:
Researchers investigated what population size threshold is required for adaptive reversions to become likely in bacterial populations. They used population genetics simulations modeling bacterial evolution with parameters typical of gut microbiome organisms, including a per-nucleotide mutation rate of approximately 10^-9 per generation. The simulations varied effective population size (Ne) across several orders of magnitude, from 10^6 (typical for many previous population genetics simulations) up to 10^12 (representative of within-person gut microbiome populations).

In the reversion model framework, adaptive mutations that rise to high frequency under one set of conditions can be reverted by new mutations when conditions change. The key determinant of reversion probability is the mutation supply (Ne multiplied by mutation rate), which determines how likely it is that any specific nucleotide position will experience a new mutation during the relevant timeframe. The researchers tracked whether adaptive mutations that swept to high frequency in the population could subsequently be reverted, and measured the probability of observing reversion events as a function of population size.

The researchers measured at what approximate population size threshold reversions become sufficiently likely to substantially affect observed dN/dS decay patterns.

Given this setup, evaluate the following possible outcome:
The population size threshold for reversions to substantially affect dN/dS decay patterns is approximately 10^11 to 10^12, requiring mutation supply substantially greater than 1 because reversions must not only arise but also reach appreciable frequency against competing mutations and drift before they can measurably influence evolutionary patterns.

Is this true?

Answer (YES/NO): NO